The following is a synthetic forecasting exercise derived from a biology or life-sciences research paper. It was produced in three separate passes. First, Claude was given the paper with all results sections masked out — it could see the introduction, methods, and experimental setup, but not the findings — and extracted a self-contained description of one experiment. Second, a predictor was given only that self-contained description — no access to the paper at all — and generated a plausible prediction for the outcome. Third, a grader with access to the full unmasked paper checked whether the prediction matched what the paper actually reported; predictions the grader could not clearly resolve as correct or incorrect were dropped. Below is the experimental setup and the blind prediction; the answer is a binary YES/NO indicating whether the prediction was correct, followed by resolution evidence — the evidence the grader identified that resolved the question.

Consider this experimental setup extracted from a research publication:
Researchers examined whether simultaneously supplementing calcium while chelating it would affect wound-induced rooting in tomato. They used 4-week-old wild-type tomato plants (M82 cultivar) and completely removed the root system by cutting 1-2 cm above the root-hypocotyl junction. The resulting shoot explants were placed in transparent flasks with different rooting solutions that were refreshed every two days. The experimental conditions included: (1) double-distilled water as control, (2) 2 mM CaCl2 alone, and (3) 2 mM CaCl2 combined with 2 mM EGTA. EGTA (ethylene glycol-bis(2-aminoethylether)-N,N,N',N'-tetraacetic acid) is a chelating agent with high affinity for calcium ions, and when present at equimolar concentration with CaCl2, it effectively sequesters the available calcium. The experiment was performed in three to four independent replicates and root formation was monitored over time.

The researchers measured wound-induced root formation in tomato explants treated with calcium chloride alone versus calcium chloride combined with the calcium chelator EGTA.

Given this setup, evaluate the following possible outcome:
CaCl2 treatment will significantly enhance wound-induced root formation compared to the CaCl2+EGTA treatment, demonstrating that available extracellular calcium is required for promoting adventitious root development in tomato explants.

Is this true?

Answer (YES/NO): NO